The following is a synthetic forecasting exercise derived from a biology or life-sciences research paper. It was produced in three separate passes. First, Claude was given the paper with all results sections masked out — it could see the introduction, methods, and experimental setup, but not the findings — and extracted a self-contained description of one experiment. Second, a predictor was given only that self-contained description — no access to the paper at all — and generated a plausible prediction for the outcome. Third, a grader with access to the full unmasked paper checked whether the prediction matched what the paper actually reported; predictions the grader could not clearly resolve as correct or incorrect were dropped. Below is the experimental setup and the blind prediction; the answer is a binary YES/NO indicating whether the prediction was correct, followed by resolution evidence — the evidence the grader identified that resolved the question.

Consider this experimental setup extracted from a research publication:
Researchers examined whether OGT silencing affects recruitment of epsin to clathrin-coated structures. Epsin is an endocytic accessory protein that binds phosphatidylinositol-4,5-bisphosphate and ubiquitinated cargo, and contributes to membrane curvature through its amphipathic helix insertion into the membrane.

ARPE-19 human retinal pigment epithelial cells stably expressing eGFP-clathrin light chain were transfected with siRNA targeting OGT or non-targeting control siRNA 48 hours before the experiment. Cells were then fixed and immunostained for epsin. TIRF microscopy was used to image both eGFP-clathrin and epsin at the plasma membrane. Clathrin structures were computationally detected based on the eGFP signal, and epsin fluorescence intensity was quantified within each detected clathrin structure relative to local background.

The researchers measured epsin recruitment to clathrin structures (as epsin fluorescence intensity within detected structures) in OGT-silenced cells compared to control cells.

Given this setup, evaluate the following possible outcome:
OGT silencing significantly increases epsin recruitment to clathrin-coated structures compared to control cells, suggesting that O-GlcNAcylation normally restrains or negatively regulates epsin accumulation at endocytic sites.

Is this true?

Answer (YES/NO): NO